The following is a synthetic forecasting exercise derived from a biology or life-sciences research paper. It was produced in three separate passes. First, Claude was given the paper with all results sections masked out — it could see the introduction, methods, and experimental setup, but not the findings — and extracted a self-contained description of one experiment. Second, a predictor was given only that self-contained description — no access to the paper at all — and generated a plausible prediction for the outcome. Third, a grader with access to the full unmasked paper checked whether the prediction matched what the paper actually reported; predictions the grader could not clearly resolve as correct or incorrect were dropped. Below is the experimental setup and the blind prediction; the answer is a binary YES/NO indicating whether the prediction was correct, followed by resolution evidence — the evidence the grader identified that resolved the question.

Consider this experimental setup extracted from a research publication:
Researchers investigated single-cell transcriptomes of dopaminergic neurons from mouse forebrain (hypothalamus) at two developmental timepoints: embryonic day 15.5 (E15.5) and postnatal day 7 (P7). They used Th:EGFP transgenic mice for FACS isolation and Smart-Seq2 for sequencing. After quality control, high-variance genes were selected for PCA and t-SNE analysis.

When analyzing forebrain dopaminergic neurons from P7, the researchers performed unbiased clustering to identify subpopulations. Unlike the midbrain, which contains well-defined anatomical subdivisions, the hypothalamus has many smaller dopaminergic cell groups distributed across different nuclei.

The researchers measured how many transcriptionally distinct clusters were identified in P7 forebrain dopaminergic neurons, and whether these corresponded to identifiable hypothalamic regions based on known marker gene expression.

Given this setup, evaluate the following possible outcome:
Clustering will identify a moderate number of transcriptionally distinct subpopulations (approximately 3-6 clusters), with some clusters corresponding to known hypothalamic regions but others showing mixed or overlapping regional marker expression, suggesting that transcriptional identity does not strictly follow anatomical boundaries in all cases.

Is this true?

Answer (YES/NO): NO